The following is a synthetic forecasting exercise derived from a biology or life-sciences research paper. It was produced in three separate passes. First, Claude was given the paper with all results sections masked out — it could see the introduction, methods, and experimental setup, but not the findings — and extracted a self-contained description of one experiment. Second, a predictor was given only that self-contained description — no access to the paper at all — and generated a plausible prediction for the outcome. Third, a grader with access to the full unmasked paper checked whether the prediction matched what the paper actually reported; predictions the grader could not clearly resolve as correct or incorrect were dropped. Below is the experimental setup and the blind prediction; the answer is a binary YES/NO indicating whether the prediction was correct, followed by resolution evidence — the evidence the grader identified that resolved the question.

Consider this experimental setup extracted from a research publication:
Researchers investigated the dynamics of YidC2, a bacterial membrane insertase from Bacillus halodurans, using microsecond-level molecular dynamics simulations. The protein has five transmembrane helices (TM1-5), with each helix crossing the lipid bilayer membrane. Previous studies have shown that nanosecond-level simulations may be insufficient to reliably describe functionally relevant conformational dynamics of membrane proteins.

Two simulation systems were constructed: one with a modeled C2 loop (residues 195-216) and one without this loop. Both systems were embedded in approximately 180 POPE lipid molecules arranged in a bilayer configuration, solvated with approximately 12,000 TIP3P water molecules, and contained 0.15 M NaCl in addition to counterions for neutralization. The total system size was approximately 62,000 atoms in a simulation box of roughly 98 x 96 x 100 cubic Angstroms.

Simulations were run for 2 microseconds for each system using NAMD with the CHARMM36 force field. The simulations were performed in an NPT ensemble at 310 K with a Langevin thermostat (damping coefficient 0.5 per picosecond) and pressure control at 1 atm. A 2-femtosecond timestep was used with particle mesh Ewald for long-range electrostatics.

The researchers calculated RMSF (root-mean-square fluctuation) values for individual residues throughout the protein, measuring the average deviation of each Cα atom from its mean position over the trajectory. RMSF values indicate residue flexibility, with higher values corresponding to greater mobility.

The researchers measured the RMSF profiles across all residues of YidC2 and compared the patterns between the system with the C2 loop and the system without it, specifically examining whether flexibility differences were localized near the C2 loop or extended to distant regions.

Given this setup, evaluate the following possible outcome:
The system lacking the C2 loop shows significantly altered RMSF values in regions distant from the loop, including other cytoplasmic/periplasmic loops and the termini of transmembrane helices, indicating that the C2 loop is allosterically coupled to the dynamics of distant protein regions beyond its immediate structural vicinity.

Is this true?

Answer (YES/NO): YES